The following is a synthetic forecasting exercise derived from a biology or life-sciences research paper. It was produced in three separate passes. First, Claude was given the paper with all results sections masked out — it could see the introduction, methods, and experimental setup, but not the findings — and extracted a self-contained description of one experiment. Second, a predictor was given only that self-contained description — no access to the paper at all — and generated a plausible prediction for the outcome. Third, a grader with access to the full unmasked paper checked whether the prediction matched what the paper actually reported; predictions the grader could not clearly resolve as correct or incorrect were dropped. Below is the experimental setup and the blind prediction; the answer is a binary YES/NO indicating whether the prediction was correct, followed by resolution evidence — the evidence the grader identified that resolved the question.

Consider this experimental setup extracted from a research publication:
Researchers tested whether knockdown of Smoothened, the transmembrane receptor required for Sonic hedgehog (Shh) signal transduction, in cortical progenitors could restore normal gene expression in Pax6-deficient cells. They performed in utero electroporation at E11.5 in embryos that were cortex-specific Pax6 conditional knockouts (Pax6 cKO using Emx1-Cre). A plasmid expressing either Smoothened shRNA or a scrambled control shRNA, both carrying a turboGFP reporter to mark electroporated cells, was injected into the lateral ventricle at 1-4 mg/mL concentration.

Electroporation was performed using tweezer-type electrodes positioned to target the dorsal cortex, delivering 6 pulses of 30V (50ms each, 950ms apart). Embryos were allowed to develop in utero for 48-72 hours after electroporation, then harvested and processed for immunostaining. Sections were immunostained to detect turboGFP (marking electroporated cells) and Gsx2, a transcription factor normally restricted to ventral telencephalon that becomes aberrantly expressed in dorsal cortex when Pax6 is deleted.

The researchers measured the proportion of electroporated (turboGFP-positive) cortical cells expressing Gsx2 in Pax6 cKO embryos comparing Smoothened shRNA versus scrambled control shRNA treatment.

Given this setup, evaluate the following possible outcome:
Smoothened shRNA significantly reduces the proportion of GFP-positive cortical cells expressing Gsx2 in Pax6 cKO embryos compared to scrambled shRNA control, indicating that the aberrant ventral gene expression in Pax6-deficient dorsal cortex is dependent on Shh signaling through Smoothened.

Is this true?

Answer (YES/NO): YES